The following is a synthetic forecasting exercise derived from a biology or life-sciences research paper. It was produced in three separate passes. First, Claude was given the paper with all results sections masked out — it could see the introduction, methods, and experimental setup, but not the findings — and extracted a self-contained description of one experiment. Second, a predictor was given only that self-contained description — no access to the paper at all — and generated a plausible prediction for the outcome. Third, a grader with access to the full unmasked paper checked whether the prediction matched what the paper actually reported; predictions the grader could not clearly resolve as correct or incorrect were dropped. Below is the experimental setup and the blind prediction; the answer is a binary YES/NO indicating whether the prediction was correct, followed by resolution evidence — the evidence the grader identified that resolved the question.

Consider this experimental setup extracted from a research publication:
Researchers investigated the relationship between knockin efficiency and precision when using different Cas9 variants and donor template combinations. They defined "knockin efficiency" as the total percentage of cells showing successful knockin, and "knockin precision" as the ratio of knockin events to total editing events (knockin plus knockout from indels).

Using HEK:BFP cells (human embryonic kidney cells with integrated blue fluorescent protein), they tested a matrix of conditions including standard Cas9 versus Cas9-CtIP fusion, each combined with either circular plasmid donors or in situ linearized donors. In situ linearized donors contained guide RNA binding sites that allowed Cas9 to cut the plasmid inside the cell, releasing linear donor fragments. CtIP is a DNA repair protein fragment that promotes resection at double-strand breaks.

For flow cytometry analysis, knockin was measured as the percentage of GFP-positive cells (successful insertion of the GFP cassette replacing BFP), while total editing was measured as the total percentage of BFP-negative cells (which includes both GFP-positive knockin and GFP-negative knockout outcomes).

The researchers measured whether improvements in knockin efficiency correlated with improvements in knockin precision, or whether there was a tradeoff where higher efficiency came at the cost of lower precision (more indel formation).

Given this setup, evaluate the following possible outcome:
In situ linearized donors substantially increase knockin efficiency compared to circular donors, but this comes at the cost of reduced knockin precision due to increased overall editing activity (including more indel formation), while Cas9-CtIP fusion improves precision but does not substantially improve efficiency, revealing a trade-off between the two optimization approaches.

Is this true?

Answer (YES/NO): NO